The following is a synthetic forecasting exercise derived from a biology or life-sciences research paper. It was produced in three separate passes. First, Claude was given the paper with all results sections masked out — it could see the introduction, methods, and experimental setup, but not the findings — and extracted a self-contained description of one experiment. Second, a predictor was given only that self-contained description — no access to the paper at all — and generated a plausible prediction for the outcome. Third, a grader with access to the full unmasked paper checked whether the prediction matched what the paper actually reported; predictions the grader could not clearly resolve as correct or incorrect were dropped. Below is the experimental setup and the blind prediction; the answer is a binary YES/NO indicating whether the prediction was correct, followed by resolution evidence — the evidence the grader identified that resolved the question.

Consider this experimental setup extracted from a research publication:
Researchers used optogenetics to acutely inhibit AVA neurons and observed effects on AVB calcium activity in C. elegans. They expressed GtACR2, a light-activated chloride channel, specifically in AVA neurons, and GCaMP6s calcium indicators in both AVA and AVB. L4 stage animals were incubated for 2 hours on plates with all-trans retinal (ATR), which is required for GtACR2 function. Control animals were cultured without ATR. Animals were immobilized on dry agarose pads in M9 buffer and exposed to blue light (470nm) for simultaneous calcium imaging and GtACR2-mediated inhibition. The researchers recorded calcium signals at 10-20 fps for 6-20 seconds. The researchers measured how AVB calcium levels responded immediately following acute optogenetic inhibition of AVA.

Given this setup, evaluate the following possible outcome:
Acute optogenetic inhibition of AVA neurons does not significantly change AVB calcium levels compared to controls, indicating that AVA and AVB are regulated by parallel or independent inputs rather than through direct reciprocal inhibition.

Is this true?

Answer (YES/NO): NO